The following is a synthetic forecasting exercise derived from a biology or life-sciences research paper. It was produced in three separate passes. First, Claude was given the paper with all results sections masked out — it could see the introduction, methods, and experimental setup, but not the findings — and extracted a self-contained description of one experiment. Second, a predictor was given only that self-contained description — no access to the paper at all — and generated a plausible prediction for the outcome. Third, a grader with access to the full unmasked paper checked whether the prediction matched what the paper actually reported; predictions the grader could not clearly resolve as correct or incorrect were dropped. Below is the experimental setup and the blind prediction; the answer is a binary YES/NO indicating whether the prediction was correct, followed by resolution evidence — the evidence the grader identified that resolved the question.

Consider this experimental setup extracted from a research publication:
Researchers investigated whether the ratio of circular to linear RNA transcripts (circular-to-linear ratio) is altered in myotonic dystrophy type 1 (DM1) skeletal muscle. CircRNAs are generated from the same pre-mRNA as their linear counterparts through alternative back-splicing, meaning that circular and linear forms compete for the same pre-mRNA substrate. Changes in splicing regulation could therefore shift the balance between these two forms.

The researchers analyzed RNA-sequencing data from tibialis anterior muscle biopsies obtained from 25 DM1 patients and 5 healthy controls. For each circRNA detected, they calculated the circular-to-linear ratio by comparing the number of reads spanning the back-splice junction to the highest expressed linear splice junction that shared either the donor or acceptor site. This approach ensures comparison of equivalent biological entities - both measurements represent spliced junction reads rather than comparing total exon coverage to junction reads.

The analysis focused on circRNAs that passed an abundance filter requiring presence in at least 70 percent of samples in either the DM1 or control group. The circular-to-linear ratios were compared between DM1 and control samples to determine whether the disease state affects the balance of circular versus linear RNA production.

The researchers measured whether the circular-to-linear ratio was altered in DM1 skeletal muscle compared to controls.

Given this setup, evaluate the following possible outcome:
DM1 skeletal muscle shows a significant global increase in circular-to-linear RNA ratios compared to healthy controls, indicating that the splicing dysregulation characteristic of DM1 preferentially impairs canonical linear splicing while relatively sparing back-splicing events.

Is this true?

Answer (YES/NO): NO